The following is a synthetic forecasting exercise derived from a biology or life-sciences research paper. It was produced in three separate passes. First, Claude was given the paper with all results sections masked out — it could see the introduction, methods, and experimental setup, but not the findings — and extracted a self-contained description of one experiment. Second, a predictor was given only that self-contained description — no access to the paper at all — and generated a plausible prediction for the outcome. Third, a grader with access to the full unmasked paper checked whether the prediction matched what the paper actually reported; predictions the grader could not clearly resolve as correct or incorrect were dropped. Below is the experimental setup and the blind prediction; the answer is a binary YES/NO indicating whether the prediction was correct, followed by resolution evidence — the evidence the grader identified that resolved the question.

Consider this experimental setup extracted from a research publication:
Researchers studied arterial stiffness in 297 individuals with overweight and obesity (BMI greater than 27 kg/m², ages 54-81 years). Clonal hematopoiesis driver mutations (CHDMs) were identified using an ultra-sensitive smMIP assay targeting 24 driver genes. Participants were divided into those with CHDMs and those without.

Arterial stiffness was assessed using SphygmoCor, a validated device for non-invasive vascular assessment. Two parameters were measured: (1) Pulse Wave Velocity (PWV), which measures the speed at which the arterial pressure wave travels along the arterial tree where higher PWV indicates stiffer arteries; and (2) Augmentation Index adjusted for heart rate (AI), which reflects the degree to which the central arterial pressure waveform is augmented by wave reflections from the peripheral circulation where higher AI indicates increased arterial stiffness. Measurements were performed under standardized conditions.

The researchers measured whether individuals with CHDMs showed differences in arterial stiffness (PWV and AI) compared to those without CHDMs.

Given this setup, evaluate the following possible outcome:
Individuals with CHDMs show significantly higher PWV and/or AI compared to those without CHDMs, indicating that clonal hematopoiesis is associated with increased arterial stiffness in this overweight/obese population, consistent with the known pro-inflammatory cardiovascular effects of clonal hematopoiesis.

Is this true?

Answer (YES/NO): NO